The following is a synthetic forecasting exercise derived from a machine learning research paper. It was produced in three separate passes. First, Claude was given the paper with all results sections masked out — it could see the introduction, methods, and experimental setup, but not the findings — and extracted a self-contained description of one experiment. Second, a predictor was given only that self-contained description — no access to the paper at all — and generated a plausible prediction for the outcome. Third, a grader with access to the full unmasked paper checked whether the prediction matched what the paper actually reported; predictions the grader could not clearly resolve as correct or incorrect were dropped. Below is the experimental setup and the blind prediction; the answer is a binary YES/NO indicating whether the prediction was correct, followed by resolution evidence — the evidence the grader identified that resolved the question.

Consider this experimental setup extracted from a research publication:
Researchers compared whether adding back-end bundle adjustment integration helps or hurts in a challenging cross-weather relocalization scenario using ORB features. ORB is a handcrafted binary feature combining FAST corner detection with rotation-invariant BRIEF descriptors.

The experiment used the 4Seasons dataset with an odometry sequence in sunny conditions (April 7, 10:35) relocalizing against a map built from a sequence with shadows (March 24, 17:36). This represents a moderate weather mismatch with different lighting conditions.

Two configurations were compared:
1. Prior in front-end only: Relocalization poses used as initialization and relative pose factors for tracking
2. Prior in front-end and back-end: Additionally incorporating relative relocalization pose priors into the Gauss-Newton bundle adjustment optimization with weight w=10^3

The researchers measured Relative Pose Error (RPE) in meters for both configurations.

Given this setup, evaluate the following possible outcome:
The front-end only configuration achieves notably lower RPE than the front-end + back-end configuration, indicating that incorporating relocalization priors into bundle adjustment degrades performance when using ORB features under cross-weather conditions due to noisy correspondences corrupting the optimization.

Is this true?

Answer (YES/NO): YES